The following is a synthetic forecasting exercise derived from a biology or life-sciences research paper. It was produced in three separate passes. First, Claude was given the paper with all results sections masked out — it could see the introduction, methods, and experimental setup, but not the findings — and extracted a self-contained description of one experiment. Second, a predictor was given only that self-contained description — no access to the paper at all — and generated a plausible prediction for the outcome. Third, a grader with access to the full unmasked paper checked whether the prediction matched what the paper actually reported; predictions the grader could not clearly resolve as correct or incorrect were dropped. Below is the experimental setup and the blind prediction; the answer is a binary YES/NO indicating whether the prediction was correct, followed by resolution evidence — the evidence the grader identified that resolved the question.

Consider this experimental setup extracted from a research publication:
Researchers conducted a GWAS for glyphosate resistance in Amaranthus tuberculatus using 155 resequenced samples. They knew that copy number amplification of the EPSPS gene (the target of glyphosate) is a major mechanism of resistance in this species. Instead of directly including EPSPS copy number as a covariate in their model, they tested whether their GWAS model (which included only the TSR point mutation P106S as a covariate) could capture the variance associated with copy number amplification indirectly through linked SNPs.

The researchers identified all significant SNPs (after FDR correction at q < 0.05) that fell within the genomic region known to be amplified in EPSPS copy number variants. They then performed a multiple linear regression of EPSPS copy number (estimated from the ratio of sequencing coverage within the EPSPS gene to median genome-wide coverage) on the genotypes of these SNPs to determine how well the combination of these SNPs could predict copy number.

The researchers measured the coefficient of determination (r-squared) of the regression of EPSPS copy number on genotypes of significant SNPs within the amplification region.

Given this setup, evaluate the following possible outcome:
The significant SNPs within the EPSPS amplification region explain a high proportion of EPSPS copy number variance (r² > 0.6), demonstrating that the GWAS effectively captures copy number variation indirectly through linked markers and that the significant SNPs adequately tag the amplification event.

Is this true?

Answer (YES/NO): YES